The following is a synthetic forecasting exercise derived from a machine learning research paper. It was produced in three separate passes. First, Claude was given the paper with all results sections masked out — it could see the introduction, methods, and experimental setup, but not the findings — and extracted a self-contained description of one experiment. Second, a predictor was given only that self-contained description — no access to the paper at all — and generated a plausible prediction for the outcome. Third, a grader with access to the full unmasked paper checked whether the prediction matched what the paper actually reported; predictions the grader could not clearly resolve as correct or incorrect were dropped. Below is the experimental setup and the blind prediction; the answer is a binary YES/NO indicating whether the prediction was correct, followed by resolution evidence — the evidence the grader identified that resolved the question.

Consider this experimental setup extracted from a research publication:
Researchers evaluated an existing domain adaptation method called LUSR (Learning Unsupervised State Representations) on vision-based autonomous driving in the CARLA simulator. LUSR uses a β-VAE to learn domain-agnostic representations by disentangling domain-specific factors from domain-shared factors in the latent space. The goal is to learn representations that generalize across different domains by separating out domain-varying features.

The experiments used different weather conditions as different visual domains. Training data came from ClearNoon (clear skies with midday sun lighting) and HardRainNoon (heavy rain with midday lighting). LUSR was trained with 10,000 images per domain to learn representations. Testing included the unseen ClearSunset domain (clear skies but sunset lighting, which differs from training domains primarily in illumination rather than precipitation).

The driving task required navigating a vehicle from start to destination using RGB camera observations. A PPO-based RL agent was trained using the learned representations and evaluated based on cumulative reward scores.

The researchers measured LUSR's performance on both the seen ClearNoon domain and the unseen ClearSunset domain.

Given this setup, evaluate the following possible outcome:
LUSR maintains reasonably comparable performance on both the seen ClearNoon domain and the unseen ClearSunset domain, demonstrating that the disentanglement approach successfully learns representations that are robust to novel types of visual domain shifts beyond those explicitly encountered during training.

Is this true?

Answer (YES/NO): NO